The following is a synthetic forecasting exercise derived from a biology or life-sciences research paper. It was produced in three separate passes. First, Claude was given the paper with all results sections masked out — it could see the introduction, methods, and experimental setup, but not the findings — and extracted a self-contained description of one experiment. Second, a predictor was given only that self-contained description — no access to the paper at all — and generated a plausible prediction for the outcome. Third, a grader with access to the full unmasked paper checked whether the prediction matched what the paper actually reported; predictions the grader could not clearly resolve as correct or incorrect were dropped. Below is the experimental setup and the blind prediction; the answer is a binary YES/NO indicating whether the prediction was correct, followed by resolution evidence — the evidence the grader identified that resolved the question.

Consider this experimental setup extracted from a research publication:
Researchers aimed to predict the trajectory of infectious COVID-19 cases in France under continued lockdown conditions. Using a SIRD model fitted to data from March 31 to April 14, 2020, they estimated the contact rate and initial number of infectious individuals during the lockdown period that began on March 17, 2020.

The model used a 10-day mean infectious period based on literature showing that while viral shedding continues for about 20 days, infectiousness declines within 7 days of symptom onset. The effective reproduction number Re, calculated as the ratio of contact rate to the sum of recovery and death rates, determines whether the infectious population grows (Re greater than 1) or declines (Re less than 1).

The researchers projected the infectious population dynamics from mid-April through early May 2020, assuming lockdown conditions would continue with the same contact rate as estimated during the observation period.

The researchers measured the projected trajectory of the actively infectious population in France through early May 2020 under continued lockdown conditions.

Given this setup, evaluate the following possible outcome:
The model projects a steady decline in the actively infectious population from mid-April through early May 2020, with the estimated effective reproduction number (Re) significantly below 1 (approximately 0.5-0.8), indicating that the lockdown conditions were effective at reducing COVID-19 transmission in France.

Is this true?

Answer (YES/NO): NO